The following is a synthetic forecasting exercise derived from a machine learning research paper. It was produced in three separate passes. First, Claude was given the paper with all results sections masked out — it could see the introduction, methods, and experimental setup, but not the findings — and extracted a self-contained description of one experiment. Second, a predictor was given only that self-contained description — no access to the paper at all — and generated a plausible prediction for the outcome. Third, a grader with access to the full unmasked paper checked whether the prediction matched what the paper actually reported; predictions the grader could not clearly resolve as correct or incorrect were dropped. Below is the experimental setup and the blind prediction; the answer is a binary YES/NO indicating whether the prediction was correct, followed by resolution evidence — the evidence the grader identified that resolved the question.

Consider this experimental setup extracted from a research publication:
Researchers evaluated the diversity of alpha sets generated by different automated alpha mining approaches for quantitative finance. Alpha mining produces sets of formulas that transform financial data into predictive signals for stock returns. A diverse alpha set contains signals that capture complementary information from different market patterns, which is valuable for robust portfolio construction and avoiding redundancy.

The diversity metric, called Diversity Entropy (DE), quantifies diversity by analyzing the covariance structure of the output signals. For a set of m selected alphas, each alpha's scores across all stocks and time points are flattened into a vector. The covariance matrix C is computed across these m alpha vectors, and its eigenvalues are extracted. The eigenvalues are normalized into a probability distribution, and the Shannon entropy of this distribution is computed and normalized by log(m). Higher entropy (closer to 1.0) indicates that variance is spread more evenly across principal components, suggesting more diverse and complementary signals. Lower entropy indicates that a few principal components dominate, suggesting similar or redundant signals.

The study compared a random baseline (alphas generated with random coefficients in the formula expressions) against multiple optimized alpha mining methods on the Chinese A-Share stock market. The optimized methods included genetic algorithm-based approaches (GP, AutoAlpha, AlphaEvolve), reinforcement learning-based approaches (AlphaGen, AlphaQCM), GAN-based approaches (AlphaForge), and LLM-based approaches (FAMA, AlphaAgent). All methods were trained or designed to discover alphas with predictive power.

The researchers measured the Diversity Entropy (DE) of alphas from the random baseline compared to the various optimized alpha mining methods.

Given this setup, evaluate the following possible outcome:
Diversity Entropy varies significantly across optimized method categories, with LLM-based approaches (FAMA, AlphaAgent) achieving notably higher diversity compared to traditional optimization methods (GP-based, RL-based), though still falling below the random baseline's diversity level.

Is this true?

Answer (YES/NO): NO